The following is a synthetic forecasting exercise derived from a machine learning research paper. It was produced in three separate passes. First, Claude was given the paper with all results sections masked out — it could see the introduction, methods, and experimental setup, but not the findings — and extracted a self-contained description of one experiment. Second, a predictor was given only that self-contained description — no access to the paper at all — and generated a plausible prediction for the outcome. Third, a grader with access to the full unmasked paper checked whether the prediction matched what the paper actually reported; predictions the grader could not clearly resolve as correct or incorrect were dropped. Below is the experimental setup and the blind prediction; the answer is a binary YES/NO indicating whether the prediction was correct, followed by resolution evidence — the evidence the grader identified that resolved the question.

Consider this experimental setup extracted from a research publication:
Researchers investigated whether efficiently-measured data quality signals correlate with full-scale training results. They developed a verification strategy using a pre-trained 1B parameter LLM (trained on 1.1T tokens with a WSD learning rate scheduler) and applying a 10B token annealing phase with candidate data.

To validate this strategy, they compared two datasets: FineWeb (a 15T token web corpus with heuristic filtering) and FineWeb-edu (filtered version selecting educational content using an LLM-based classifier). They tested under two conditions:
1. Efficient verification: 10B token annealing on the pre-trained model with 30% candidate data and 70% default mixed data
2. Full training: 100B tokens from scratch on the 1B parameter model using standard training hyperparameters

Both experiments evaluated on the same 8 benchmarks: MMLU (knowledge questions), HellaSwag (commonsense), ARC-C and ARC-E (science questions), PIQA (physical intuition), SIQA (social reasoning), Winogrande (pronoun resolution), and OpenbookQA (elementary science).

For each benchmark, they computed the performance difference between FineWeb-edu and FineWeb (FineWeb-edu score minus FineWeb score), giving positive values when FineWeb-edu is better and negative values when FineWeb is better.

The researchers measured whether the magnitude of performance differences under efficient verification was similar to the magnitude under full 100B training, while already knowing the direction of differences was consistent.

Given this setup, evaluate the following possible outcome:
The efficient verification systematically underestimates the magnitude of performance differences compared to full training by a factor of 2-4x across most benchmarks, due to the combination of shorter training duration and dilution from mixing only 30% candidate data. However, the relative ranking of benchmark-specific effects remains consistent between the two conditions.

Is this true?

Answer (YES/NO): NO